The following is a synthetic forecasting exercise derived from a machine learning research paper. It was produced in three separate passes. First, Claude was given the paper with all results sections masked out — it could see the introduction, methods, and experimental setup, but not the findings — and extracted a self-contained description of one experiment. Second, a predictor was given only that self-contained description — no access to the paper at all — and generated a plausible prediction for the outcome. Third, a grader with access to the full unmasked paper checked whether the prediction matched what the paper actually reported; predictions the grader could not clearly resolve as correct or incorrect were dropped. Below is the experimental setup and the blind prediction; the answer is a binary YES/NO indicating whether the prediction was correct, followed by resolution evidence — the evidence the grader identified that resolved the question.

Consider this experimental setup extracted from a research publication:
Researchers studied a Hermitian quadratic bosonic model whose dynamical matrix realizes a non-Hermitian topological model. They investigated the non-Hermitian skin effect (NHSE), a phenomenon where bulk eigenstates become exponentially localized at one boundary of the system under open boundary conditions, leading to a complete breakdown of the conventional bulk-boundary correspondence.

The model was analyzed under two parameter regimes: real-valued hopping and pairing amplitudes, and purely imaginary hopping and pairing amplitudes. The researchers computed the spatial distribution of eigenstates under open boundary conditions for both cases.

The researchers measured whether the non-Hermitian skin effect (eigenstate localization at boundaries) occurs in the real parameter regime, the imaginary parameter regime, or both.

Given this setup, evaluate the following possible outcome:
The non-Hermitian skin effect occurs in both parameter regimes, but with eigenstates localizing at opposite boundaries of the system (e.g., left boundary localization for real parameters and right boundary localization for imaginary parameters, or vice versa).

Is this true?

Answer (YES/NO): NO